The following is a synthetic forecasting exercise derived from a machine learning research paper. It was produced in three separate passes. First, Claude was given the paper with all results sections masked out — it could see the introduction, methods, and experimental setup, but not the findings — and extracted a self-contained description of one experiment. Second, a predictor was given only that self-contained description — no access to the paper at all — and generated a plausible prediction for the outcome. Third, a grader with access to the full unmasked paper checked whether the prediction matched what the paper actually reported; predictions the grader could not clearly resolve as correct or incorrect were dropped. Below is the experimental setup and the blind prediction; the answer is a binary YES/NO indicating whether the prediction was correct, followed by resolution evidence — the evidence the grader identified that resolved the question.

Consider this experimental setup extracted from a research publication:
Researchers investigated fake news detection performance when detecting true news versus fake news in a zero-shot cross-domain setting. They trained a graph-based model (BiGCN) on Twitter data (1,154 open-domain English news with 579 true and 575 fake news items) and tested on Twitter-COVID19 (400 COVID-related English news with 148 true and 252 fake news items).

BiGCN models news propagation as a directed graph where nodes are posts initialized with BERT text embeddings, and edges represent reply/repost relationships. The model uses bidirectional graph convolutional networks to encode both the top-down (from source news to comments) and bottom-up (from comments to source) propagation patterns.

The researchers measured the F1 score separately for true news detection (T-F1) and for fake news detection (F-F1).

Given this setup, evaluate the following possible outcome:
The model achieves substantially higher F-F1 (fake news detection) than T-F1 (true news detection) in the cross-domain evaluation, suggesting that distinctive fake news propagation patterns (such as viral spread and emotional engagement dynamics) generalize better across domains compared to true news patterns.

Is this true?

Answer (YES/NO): NO